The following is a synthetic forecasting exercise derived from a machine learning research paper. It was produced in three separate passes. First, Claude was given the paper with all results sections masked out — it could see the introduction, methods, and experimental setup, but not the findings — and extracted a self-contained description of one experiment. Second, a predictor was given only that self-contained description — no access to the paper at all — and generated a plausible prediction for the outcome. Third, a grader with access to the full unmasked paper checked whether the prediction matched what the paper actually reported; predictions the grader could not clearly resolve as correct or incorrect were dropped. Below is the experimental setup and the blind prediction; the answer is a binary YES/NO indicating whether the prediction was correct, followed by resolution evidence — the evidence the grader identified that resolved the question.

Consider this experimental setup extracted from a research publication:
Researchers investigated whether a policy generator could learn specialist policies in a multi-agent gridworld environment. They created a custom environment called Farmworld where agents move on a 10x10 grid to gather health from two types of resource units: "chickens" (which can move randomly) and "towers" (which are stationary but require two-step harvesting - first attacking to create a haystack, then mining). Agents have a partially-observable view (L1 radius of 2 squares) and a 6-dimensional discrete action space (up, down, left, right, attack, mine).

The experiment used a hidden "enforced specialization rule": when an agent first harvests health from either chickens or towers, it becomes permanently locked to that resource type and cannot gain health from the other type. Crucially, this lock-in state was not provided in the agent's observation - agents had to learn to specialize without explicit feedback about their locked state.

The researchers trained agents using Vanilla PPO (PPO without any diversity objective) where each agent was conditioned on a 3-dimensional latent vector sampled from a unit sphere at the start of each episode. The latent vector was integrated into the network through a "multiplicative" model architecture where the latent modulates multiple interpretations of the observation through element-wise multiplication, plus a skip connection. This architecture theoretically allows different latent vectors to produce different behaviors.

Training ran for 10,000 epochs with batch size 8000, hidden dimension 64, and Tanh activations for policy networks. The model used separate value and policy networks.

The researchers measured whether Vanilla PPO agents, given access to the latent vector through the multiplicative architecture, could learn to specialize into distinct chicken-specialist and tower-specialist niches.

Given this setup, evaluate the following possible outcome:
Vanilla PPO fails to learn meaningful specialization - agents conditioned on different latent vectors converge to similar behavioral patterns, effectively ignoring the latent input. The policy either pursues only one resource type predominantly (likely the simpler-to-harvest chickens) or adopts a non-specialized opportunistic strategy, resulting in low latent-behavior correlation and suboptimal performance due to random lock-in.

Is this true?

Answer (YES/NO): YES